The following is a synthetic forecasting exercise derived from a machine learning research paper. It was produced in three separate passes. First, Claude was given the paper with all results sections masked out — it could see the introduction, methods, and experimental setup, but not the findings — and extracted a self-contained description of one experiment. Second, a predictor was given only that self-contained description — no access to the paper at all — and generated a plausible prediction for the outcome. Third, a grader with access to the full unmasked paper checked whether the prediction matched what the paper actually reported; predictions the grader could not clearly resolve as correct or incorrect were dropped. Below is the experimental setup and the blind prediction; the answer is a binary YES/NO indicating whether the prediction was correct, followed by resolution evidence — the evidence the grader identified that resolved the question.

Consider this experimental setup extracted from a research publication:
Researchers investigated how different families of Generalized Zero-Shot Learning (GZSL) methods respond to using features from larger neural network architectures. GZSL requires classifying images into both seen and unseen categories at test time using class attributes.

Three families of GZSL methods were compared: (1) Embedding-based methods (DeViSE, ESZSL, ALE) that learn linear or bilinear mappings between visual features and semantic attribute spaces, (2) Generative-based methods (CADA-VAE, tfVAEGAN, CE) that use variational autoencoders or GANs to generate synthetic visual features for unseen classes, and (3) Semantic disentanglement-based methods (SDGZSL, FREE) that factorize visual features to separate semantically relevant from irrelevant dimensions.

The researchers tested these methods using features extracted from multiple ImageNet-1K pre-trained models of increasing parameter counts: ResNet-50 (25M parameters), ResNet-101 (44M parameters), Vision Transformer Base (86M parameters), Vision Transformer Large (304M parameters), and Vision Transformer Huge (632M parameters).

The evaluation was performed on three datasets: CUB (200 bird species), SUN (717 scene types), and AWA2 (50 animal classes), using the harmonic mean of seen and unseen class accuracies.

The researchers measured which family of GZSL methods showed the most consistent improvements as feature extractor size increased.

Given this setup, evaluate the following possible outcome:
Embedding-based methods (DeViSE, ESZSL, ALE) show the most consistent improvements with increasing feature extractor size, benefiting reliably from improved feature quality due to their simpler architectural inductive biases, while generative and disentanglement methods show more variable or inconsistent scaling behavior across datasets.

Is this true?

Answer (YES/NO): NO